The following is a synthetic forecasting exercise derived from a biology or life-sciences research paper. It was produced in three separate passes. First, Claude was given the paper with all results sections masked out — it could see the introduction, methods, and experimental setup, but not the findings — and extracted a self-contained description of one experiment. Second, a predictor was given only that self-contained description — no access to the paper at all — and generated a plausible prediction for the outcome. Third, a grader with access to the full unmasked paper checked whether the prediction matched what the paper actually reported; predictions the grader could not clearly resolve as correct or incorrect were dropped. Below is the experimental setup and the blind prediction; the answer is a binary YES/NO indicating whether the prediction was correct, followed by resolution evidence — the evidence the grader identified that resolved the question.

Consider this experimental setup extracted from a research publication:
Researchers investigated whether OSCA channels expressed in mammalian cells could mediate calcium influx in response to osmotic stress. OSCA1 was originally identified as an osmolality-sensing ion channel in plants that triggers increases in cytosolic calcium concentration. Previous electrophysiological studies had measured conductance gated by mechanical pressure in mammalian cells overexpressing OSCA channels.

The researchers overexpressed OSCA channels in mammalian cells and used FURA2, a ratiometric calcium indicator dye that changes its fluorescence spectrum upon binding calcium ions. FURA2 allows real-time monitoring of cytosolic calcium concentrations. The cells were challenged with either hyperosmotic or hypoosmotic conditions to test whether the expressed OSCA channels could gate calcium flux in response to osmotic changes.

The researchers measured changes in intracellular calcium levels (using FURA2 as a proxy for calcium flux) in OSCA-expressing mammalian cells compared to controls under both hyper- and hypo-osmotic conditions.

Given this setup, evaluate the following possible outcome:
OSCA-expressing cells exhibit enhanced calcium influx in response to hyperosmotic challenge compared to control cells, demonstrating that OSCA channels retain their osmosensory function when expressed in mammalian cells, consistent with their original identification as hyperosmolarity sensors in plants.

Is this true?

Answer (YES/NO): NO